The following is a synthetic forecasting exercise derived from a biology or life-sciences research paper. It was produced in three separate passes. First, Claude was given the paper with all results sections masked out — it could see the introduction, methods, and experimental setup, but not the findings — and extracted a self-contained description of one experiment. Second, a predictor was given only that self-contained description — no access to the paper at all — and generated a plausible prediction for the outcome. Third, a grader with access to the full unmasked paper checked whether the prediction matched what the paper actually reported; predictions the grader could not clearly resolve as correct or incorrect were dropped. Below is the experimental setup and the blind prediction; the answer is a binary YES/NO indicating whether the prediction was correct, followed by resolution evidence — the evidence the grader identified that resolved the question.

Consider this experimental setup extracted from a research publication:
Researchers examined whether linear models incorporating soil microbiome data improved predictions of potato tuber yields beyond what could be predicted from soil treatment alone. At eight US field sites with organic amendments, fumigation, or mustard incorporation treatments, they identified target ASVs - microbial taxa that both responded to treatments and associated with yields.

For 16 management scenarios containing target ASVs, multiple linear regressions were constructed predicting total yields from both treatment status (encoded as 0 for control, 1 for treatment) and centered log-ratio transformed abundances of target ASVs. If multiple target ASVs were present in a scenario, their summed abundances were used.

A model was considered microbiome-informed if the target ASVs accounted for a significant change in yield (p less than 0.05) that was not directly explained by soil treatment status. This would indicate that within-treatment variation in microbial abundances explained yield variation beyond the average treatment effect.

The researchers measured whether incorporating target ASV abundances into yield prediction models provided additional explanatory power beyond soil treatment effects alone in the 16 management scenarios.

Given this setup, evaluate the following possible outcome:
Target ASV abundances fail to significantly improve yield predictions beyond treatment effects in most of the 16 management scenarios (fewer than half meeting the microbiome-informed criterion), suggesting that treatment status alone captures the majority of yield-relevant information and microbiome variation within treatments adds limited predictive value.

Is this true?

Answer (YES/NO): YES